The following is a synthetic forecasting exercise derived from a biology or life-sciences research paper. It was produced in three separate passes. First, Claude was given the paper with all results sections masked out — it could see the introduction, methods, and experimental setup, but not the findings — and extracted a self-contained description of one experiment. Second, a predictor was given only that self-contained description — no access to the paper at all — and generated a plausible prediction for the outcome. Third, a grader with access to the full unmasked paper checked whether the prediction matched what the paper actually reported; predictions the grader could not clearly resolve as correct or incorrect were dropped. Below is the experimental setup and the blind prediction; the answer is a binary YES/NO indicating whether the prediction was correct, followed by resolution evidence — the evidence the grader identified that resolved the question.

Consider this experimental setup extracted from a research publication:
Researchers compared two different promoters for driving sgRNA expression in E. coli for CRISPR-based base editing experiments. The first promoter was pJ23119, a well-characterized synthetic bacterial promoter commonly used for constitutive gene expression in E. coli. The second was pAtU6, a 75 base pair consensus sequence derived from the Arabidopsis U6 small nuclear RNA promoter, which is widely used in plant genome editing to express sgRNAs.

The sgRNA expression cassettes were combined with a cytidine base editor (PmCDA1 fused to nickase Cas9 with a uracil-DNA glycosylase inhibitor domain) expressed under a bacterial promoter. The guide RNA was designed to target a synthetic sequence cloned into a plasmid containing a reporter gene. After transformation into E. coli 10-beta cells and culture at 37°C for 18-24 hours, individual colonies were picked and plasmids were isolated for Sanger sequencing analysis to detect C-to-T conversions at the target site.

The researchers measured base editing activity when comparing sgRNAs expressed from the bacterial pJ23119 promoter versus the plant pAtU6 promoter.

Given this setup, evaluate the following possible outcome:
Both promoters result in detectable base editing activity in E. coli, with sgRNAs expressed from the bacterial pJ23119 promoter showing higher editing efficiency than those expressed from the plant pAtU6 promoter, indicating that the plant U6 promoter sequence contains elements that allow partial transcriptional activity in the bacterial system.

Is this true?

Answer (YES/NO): NO